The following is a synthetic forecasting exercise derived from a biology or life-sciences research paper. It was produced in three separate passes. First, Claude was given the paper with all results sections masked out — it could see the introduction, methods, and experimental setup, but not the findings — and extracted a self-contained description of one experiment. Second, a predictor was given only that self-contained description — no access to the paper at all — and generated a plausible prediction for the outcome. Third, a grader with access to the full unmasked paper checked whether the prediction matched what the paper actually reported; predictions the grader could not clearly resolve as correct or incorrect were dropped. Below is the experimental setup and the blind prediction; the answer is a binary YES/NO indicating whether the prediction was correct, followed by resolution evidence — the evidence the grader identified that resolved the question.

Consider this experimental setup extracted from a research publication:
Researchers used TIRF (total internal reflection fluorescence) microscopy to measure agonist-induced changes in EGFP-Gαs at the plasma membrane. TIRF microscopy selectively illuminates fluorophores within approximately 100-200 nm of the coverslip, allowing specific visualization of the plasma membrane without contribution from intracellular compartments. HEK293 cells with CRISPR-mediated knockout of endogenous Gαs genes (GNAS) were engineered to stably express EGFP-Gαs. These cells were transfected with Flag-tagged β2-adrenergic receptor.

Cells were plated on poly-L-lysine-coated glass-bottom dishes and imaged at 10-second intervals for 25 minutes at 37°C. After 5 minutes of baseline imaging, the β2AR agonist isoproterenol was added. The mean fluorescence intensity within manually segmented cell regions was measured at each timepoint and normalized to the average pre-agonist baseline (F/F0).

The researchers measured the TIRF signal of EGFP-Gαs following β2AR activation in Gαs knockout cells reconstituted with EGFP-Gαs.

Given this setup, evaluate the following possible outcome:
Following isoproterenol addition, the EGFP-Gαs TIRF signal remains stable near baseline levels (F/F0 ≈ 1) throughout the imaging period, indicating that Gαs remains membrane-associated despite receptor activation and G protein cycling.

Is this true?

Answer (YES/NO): NO